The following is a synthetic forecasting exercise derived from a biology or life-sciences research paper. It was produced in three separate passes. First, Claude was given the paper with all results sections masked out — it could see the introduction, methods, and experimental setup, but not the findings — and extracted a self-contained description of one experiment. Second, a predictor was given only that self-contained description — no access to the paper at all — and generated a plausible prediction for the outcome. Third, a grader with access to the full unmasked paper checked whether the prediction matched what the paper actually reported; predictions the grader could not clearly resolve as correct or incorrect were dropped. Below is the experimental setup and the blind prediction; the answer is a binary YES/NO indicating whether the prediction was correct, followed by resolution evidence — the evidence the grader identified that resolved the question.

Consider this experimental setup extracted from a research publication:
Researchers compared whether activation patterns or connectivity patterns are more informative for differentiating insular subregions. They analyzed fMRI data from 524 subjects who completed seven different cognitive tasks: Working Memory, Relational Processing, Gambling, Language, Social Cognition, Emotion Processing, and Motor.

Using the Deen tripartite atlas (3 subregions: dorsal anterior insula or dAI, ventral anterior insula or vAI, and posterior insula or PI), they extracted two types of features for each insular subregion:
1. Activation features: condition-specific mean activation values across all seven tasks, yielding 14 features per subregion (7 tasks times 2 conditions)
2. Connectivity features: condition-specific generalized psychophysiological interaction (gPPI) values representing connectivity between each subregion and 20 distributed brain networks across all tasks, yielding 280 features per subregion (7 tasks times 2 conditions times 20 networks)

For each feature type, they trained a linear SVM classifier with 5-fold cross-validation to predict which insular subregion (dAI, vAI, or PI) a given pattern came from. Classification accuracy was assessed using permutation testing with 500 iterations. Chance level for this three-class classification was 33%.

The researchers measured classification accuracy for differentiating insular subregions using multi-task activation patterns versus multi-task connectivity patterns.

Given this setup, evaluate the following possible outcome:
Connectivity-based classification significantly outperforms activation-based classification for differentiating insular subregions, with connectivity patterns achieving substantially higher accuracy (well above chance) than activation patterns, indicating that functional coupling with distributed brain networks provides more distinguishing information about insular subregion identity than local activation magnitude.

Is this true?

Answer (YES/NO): NO